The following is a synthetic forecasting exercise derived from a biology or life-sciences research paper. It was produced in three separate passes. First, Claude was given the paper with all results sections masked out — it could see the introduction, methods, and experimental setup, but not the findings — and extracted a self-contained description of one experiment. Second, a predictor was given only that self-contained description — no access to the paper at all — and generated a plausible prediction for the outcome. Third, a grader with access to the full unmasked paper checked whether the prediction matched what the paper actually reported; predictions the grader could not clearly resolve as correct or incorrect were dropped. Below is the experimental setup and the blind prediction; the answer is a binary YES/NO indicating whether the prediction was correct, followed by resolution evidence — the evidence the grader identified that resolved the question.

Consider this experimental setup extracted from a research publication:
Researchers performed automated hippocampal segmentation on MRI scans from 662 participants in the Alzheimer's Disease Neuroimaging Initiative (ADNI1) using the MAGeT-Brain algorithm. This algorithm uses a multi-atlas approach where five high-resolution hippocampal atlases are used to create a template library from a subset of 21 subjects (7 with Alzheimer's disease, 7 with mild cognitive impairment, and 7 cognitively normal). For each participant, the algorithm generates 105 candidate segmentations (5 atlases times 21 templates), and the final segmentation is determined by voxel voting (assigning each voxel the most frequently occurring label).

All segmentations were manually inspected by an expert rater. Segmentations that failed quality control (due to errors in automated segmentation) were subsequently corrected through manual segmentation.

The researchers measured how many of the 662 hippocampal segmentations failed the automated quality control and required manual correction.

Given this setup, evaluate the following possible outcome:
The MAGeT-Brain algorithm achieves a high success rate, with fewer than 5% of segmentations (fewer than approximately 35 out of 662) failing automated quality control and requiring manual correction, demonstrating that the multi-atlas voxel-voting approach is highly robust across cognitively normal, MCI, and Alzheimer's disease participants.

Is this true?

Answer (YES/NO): YES